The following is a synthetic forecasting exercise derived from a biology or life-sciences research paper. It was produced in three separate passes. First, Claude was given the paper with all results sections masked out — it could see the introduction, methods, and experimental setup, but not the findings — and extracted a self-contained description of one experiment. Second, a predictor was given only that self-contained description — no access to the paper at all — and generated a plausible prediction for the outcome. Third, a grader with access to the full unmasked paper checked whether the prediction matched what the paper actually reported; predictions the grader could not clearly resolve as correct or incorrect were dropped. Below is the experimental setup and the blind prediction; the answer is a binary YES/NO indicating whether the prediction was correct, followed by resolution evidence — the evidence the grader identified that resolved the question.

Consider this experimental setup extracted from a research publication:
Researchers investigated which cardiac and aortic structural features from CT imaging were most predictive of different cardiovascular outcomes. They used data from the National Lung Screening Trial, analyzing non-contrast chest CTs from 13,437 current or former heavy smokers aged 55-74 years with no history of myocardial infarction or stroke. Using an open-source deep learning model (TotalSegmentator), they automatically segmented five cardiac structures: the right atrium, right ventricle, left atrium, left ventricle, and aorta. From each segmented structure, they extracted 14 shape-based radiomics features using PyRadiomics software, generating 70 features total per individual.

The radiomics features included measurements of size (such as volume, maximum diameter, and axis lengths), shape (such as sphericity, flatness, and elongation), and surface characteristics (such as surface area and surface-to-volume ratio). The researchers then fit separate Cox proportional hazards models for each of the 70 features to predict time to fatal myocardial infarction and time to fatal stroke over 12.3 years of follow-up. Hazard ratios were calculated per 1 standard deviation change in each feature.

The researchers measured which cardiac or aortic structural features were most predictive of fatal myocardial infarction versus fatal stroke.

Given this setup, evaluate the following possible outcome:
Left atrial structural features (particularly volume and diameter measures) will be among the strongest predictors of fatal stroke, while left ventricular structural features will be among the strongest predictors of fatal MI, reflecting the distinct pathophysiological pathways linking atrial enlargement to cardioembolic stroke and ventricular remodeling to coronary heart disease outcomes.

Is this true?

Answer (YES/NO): NO